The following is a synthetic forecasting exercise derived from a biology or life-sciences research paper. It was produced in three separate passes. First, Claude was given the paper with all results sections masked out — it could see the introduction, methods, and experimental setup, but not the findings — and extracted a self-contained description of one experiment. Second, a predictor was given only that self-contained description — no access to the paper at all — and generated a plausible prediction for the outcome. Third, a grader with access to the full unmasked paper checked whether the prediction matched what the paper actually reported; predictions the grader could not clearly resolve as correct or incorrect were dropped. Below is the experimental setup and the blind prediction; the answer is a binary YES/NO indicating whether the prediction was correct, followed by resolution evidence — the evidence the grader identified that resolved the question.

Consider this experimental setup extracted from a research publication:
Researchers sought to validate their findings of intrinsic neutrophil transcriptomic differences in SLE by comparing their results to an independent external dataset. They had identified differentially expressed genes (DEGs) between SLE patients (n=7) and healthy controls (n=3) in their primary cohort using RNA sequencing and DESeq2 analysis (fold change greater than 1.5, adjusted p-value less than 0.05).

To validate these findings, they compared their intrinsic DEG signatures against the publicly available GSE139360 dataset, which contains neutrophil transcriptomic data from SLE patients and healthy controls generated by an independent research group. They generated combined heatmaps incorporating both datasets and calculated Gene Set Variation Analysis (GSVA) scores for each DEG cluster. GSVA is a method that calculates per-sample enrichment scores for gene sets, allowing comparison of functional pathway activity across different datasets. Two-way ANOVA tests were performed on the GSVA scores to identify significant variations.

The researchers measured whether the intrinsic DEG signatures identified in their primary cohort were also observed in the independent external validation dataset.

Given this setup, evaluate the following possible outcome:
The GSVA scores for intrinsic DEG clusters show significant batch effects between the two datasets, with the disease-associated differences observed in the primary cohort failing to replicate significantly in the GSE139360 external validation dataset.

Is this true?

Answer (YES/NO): NO